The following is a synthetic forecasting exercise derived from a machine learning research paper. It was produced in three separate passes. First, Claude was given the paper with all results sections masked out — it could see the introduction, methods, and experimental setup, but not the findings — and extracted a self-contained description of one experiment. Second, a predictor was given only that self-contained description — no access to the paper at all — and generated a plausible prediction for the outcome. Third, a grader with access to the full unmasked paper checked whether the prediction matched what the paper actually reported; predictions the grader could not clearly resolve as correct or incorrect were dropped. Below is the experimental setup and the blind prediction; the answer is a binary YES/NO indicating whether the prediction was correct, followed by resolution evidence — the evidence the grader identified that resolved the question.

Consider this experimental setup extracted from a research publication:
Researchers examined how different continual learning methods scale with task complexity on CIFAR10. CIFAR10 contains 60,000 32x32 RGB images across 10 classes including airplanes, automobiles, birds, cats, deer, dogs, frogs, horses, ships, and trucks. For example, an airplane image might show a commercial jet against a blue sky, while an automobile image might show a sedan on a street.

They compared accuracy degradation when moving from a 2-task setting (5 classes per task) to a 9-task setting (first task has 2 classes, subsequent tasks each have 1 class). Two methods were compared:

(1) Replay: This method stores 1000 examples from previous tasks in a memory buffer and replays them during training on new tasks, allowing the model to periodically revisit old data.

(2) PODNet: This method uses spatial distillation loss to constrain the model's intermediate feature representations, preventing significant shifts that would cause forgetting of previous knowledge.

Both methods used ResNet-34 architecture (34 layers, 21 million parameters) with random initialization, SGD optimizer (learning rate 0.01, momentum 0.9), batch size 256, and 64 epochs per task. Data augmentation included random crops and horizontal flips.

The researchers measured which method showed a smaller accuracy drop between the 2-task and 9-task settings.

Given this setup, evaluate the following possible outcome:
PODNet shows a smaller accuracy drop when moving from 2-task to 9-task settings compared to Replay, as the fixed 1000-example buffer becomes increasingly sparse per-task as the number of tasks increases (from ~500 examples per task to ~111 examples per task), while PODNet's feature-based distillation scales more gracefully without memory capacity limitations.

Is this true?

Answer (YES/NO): NO